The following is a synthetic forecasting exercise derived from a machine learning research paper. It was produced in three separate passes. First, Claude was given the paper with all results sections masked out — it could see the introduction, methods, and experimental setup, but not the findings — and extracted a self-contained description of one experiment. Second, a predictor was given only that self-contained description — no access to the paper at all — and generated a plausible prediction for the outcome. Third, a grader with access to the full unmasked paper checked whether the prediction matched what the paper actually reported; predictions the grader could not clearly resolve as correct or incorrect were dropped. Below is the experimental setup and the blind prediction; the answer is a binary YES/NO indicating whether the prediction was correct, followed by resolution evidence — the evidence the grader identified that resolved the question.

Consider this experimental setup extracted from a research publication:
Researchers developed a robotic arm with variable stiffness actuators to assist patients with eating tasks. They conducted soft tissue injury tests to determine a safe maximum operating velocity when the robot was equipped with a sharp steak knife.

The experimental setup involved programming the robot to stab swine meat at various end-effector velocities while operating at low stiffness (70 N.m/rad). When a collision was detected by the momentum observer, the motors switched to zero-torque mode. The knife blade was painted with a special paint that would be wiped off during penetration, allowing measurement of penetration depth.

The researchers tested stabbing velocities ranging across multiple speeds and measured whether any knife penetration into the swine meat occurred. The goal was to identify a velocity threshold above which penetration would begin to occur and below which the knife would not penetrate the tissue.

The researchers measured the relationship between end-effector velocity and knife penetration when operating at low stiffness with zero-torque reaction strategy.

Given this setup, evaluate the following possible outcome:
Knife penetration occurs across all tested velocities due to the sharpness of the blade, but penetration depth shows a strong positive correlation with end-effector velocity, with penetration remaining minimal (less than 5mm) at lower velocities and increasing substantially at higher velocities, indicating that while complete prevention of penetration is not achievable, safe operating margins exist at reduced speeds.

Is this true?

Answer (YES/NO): NO